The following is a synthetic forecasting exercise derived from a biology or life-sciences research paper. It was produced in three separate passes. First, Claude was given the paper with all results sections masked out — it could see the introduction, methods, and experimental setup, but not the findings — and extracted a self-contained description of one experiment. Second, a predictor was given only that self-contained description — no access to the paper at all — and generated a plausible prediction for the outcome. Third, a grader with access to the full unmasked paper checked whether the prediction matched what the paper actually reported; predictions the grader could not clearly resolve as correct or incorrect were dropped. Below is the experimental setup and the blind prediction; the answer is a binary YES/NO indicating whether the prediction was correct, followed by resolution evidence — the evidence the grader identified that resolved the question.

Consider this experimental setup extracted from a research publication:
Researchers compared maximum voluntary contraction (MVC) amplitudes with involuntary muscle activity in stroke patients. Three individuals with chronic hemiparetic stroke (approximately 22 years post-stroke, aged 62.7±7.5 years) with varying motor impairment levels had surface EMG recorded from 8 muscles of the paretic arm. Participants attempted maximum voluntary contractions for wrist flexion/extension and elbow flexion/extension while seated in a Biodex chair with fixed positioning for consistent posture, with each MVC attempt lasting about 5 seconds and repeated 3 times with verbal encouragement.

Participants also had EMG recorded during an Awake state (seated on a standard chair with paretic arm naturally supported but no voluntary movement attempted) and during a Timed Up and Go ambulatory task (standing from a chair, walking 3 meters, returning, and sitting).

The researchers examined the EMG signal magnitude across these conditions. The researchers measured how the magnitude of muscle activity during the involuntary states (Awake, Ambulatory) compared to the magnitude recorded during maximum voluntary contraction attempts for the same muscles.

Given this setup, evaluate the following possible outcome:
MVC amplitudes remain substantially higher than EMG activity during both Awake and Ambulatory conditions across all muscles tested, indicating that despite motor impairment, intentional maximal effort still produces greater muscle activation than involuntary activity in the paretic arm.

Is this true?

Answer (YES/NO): NO